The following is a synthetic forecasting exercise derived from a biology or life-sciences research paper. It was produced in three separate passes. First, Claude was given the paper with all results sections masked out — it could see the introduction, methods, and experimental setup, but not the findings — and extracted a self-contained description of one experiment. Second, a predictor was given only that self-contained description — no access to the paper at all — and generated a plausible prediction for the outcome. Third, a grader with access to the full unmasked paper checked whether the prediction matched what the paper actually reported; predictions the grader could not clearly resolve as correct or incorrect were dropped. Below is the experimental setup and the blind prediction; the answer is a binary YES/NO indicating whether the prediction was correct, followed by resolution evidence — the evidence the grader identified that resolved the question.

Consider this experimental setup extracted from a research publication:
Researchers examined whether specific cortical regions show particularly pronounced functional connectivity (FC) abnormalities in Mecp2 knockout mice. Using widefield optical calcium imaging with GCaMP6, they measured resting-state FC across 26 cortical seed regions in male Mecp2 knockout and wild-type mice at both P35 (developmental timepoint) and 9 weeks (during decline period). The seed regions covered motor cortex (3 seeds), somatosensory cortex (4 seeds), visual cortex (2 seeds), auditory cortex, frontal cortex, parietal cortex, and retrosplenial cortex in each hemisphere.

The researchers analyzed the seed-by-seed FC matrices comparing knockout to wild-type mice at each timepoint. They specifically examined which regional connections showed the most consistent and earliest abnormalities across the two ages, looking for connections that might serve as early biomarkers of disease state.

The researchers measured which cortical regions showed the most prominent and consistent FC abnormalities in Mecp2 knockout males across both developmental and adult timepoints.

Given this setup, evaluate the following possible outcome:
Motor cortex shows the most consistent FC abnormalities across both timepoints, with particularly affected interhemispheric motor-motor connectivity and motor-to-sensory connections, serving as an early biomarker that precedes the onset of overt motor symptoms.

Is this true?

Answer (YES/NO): YES